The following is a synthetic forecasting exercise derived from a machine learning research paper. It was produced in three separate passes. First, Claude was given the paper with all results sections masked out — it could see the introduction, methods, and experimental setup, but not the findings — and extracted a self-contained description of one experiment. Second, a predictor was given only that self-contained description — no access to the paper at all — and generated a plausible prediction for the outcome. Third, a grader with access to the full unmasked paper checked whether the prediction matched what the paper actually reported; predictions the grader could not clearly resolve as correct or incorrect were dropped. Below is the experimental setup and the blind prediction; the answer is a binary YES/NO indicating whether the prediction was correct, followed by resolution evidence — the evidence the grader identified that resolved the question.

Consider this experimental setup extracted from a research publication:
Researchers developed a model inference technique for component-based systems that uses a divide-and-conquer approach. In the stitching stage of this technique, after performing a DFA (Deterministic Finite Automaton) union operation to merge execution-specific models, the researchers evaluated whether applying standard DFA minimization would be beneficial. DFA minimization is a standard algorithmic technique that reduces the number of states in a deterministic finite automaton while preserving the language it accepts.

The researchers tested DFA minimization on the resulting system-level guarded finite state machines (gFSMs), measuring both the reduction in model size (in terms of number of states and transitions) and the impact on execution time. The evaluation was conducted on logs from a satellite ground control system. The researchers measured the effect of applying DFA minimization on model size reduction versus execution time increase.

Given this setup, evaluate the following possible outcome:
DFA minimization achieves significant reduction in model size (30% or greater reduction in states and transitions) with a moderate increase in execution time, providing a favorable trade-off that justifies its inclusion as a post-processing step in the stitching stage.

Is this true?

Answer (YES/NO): NO